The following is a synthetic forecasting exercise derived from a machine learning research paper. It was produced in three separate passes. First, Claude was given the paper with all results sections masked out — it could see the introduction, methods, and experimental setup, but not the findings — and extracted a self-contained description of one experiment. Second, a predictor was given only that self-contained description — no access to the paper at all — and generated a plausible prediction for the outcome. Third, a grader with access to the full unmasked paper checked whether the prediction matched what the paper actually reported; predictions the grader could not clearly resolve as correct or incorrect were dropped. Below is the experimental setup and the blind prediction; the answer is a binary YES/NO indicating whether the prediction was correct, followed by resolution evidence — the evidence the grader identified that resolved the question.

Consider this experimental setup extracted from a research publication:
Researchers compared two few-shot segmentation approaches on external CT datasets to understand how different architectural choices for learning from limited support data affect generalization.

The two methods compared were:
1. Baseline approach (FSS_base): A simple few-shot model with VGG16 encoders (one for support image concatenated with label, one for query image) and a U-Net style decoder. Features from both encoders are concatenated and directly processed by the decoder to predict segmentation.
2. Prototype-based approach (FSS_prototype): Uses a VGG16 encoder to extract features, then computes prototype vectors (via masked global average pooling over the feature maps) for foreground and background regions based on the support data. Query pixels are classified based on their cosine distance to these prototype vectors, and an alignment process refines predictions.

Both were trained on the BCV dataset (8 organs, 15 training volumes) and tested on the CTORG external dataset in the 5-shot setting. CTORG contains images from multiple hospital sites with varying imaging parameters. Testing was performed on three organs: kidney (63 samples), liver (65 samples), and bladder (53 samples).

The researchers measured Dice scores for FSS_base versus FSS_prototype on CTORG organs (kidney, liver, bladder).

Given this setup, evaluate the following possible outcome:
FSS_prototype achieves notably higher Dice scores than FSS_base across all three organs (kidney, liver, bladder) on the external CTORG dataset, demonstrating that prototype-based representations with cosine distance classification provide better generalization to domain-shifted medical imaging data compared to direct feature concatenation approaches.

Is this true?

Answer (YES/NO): NO